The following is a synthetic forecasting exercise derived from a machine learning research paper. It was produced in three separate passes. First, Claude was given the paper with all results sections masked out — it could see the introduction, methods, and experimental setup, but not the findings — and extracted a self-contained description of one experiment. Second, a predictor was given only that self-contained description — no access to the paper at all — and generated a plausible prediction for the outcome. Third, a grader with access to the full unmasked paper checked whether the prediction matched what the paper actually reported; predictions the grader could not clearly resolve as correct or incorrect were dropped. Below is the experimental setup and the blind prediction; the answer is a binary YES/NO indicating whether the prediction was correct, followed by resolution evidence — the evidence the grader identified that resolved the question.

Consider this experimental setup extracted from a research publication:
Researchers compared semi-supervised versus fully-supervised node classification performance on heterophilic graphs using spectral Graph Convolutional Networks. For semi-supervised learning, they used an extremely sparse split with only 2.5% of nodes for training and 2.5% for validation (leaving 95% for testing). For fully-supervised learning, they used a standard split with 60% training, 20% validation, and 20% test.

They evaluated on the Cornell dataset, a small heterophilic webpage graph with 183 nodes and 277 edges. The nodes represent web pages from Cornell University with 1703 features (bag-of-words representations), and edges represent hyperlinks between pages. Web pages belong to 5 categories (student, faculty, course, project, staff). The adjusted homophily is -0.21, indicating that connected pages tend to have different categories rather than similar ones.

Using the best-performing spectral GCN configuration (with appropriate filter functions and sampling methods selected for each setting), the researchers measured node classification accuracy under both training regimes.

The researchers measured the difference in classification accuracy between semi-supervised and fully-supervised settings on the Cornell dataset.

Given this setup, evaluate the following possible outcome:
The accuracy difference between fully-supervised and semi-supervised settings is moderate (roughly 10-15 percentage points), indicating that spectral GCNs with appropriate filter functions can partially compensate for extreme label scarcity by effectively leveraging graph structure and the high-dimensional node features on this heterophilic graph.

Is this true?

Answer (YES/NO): NO